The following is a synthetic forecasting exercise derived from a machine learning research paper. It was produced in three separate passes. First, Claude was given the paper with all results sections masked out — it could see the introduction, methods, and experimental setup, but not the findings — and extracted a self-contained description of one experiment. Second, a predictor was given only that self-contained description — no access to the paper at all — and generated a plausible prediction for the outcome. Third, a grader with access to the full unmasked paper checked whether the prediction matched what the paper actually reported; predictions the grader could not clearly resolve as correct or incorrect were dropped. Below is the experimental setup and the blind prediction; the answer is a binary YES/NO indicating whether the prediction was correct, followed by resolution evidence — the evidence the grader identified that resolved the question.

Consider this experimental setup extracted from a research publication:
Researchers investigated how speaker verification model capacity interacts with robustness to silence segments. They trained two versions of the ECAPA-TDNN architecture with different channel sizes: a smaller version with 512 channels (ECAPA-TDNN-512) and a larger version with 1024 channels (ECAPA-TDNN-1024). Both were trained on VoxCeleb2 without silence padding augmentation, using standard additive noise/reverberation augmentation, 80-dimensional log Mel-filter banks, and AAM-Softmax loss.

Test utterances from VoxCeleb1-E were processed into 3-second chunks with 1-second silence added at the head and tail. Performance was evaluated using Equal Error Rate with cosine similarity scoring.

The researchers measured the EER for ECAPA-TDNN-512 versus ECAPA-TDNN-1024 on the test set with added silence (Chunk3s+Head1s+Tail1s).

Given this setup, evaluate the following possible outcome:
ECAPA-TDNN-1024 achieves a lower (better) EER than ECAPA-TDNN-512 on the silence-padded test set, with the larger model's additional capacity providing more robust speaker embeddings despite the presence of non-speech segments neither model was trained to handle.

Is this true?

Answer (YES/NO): YES